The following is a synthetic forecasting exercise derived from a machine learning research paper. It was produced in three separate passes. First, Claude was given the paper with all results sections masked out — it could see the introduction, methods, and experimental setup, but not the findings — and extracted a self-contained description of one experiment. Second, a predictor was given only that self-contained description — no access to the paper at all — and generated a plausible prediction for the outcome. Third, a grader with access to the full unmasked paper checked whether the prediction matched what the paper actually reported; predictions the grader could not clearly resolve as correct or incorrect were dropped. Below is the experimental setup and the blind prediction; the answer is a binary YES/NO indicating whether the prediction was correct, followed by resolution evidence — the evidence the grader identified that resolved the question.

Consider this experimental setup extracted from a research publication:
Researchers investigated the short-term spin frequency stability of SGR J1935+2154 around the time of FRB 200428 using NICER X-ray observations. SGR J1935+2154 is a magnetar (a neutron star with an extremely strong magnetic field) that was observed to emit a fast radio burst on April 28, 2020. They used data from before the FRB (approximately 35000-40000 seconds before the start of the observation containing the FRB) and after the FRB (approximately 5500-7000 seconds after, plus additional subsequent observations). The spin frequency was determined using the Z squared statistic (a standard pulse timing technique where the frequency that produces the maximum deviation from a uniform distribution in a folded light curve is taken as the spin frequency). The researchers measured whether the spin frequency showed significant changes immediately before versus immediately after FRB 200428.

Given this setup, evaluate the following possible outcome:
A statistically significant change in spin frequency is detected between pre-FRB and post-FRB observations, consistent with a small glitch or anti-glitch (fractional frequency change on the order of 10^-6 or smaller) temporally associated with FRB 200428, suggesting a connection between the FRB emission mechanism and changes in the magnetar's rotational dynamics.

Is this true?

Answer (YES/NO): NO